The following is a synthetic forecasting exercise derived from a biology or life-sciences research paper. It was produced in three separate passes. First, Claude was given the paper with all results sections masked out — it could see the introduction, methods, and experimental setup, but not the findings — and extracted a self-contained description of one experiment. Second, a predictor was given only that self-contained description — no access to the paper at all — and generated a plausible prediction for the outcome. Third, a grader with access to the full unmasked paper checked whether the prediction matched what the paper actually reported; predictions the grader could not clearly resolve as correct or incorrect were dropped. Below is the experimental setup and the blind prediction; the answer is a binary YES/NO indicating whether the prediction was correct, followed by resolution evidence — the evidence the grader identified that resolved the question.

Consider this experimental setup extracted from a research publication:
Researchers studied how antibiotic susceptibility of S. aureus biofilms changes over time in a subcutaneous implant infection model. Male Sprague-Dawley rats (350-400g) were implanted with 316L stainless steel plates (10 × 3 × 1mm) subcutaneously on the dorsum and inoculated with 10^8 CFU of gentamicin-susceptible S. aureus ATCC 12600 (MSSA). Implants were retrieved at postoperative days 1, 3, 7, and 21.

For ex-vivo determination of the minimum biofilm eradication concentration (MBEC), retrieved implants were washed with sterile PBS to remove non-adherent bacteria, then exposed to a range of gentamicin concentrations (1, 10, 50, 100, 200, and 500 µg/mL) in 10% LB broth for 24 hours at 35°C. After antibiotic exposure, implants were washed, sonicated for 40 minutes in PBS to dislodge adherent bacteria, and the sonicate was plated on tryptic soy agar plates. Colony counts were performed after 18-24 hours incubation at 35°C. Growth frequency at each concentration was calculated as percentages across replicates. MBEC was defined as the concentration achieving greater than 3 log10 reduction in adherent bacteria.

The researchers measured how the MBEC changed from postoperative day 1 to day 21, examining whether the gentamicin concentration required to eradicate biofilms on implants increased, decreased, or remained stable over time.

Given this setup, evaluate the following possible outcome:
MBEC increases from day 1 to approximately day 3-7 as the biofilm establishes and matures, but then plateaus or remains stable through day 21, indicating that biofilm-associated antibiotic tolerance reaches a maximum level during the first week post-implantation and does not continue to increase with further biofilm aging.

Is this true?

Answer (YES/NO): YES